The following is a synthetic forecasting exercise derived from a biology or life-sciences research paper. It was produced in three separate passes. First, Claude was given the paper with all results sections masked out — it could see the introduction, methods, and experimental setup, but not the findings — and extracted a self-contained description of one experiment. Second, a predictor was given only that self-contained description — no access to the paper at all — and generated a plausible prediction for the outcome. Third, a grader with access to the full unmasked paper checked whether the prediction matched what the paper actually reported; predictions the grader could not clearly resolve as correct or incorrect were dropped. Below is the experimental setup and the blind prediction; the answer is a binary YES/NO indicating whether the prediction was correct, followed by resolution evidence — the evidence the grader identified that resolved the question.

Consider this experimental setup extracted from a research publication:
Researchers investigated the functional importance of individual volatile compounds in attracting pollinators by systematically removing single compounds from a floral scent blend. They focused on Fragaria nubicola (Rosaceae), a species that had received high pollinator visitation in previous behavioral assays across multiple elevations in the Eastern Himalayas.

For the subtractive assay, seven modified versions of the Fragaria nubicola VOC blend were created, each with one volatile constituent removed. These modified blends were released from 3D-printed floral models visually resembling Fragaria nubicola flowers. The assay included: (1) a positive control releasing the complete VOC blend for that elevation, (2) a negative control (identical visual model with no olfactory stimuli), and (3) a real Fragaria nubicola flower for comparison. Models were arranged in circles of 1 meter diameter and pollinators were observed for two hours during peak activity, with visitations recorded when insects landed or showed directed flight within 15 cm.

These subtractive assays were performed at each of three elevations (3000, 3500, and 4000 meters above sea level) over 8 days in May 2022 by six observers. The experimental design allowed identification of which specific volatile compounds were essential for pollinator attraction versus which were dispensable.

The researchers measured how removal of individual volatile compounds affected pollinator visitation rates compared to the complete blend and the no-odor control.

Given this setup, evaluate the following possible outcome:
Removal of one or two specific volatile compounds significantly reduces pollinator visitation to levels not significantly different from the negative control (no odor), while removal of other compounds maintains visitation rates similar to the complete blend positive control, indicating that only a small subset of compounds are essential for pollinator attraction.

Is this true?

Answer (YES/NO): NO